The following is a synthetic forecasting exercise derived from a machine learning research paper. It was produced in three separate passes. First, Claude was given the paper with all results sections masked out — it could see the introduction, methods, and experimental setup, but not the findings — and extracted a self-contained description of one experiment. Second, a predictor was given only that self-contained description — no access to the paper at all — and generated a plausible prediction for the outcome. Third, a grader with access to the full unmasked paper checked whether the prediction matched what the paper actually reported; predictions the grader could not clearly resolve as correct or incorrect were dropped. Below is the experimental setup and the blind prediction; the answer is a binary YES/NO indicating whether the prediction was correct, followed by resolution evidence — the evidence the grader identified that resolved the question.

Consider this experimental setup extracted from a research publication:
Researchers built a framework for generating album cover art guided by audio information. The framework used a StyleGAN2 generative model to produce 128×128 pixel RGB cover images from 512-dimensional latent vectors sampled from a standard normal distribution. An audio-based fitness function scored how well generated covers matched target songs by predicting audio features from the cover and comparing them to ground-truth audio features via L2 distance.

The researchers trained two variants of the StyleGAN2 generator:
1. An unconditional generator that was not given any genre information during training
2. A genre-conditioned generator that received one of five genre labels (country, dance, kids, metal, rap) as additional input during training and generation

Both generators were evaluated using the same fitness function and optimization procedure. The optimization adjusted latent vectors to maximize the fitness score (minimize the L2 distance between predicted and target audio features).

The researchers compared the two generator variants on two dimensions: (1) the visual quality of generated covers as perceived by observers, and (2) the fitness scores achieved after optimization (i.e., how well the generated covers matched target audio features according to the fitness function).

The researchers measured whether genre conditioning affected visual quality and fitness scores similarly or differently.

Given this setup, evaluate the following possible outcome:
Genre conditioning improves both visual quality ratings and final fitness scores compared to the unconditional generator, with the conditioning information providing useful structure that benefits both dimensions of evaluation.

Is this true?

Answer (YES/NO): NO